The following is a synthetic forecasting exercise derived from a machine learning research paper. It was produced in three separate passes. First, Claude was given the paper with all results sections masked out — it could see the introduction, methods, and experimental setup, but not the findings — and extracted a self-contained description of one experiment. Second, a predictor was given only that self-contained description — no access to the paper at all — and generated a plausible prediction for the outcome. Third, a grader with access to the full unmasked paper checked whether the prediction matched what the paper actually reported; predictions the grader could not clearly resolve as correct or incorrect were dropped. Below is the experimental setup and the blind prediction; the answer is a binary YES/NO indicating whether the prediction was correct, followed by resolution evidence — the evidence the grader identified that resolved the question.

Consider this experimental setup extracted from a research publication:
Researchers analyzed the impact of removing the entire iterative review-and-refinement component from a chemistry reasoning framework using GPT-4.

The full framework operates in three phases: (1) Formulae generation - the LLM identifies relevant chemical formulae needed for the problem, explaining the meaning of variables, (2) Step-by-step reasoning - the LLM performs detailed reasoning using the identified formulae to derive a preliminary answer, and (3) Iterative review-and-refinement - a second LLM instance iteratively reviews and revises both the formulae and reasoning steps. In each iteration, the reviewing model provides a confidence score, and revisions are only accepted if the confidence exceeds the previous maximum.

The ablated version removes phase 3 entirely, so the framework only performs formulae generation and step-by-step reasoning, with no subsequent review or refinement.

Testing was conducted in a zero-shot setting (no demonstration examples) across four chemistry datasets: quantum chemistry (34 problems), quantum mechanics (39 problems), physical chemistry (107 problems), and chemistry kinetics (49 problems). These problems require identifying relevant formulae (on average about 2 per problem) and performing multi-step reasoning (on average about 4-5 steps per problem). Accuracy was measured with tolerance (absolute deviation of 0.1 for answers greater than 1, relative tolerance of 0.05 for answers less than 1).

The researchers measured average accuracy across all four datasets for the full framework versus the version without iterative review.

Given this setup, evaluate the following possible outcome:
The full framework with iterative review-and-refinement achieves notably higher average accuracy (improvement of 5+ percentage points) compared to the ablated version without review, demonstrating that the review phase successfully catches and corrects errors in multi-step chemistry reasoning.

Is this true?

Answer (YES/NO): YES